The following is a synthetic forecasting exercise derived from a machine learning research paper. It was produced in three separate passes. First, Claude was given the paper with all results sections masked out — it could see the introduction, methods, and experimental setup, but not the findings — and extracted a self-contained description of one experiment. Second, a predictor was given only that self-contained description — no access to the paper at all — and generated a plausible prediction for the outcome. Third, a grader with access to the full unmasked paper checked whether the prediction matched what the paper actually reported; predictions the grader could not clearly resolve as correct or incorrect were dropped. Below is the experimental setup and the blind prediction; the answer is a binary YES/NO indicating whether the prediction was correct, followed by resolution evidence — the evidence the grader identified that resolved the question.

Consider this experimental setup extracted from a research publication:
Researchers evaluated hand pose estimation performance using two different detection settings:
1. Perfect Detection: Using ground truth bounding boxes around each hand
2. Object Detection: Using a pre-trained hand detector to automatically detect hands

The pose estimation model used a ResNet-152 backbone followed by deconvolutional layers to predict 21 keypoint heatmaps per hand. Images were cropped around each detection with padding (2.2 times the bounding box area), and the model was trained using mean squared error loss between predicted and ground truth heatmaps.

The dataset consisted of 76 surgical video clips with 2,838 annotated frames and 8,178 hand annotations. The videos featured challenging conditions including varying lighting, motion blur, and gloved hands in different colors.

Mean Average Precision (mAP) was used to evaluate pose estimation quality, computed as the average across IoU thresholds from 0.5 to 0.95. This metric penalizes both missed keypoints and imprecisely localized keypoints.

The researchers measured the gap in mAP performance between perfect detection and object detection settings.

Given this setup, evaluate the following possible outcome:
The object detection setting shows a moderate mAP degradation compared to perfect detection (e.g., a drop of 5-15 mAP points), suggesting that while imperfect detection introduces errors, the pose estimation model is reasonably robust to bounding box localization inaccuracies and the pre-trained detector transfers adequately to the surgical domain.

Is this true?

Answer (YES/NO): YES